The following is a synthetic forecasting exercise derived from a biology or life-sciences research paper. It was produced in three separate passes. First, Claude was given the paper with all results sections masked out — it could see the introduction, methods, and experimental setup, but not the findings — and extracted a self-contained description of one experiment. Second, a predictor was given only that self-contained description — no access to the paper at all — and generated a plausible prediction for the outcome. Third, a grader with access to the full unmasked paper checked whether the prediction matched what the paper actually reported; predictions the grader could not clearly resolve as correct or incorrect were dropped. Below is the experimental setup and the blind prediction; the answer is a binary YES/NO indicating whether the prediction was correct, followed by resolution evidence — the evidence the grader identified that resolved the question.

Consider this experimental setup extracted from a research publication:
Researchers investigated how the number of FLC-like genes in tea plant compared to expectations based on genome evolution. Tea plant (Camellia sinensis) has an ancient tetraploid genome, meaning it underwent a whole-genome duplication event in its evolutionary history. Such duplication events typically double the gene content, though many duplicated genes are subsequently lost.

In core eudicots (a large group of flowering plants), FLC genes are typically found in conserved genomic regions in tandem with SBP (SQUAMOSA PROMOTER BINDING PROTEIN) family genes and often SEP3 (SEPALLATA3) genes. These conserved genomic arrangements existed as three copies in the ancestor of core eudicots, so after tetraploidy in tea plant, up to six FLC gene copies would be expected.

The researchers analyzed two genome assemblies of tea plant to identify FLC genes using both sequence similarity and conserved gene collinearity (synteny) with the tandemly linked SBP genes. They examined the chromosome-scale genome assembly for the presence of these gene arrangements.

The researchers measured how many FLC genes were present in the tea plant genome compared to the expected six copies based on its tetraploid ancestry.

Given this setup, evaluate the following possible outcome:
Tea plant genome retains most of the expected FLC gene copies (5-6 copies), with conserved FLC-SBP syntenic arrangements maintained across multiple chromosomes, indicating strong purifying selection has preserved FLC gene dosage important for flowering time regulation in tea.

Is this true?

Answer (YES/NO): NO